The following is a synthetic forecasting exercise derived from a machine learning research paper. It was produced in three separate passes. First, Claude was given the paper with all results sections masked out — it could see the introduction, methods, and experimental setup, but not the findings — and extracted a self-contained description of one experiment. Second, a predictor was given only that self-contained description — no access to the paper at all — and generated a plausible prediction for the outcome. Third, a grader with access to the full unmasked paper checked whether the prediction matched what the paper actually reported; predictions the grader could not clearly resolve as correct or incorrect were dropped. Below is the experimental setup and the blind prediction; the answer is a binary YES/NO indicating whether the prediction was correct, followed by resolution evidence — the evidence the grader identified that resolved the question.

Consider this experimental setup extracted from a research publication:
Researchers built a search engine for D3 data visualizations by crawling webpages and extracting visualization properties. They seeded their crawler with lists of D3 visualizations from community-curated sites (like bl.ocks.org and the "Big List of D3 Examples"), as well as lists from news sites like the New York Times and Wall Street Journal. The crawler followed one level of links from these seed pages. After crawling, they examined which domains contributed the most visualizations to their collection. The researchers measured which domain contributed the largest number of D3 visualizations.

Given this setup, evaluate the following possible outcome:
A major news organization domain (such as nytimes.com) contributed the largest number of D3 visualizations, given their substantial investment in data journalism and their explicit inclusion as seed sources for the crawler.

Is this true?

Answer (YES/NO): NO